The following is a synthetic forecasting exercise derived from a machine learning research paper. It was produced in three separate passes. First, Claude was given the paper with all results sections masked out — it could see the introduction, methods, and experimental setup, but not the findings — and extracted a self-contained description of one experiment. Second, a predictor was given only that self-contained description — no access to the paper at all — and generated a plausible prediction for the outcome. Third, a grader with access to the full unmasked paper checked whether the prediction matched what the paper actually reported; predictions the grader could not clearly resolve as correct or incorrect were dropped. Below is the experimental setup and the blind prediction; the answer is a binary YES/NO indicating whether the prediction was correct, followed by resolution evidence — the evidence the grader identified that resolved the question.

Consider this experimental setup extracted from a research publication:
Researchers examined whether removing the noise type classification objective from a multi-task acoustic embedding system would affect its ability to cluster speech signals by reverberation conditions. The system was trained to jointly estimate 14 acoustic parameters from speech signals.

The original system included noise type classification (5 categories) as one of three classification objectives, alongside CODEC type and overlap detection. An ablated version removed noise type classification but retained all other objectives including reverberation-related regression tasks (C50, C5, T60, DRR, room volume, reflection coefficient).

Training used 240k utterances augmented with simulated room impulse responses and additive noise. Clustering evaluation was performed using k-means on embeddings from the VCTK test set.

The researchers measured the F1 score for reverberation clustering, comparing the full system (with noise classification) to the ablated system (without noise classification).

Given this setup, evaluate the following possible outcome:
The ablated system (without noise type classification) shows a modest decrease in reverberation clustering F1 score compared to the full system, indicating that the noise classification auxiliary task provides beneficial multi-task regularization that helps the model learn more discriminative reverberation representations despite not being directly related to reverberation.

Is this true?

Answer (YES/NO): NO